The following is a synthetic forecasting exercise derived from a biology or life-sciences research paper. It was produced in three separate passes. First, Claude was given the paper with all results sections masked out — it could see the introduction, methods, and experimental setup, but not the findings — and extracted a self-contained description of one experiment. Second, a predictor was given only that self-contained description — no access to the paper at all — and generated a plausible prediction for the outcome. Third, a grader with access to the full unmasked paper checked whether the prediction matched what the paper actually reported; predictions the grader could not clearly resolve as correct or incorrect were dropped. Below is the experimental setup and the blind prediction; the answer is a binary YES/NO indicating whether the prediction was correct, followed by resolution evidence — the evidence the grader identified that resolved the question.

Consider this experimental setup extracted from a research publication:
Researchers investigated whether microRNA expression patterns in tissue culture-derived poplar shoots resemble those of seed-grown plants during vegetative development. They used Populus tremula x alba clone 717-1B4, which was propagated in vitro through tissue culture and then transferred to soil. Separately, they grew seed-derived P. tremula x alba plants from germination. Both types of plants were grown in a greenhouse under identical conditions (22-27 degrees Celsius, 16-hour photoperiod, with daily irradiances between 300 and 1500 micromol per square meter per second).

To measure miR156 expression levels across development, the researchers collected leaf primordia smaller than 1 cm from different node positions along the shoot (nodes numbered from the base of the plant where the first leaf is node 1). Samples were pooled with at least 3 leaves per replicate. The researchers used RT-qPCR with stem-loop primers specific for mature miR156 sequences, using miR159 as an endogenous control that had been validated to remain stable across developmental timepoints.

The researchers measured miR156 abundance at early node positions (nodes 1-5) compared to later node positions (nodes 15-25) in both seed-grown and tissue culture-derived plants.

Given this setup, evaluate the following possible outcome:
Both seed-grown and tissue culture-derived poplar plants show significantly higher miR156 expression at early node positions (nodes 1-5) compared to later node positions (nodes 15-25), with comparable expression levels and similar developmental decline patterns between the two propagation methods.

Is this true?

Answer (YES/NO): YES